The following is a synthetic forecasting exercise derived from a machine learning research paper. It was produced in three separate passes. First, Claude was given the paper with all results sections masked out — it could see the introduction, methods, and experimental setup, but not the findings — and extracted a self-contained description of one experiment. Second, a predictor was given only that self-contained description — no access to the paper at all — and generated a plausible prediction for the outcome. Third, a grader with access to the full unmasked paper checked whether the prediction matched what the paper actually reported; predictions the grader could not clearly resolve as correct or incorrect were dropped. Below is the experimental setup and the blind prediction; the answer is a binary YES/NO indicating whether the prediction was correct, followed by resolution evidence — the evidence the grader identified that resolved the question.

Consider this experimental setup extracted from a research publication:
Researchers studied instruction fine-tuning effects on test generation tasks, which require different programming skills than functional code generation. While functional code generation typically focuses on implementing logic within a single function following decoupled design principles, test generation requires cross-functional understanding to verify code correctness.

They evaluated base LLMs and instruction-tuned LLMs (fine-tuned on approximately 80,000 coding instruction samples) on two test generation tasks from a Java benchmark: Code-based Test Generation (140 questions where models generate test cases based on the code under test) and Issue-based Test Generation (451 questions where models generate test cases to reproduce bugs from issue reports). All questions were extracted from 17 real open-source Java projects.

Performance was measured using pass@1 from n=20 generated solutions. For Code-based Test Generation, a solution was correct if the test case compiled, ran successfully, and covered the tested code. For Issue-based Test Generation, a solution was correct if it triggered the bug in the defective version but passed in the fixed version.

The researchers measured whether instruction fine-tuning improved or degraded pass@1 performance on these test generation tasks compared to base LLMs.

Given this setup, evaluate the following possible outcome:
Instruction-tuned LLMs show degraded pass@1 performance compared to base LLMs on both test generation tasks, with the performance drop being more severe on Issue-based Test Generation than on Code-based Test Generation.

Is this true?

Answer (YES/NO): NO